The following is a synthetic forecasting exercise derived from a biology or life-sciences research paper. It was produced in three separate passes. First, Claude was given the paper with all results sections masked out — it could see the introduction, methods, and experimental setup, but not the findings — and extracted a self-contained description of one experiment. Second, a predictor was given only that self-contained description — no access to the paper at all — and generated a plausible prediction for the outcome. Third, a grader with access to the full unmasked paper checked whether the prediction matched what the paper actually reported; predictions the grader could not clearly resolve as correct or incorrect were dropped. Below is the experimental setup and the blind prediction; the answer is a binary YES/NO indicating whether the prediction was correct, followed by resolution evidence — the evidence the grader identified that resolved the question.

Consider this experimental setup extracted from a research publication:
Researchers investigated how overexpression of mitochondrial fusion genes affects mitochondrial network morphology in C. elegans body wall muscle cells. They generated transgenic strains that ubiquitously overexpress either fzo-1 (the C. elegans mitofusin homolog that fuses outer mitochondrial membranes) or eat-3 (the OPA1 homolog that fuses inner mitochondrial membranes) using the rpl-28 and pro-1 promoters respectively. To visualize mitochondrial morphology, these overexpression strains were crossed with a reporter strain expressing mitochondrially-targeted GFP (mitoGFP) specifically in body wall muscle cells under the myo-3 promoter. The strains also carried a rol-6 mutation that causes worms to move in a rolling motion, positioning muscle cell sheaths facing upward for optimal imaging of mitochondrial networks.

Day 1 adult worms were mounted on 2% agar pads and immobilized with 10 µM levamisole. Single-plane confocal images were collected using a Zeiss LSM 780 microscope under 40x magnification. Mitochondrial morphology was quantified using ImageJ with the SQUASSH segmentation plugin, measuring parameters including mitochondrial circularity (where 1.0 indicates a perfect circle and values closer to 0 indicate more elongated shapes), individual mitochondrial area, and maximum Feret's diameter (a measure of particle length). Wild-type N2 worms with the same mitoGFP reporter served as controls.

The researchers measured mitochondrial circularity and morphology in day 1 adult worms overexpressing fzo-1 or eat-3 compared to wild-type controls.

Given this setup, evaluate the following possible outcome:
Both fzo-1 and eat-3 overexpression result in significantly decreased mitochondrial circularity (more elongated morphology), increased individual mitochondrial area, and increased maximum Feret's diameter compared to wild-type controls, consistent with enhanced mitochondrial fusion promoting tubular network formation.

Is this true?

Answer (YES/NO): NO